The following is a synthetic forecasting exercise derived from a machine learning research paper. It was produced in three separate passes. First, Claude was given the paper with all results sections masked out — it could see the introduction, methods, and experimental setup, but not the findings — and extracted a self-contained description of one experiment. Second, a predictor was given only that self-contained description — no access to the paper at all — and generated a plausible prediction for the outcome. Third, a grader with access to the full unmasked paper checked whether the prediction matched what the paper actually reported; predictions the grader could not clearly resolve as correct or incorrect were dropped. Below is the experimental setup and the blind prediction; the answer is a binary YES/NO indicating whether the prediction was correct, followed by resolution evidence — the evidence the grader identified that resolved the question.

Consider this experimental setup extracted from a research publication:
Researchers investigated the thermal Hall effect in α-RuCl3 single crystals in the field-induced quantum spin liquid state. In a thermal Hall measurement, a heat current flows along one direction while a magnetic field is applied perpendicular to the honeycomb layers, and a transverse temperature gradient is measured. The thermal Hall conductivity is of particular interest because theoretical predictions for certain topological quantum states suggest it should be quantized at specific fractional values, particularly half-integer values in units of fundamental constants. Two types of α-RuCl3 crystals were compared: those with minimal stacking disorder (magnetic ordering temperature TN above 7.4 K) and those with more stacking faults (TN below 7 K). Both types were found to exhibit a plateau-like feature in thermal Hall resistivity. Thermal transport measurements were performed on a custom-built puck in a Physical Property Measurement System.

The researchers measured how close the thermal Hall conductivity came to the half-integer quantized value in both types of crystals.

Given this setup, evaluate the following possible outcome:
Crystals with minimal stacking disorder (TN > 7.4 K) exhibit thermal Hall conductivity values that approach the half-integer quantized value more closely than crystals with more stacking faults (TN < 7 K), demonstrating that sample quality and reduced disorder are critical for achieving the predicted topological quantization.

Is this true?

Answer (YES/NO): YES